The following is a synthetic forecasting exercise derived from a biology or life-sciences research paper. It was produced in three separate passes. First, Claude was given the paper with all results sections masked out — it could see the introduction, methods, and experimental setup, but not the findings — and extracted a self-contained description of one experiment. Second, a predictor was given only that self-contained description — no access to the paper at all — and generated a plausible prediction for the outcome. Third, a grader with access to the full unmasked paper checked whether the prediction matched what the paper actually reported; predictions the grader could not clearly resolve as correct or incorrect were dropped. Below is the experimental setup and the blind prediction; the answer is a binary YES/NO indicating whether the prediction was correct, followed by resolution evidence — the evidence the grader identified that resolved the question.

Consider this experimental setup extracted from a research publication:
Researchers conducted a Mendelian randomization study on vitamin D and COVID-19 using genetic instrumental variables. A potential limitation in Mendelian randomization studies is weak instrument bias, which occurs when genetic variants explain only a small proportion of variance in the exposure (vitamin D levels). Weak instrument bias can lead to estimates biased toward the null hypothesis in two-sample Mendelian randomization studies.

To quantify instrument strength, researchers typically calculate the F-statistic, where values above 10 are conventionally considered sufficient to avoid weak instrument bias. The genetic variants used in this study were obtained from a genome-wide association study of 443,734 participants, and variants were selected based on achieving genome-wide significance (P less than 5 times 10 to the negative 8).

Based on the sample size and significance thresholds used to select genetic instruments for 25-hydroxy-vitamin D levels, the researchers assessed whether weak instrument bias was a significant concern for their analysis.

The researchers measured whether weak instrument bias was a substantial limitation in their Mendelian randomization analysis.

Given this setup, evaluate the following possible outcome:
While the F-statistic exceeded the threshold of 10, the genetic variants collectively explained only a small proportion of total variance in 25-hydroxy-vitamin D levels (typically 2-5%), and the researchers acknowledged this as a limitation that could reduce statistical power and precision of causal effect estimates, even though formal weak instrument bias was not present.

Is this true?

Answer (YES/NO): NO